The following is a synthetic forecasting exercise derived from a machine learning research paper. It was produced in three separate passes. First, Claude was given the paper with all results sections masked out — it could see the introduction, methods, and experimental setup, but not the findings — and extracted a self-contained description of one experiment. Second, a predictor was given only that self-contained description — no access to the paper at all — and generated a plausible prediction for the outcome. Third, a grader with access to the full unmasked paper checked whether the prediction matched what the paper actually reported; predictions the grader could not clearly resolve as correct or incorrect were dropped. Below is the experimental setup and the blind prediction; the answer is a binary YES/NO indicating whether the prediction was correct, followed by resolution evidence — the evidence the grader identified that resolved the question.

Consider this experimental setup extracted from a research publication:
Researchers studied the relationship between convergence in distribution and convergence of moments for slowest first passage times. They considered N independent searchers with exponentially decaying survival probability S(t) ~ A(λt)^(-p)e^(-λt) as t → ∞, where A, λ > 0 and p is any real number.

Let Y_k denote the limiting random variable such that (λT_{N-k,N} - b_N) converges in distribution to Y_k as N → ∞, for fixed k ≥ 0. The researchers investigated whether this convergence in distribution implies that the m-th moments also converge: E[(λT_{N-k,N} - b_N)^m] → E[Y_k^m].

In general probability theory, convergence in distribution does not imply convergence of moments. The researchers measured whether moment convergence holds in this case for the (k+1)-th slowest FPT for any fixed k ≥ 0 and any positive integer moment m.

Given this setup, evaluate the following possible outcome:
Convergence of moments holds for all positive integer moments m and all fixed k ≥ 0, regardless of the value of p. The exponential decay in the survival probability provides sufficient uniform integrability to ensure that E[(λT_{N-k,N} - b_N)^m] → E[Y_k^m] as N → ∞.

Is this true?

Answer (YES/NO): YES